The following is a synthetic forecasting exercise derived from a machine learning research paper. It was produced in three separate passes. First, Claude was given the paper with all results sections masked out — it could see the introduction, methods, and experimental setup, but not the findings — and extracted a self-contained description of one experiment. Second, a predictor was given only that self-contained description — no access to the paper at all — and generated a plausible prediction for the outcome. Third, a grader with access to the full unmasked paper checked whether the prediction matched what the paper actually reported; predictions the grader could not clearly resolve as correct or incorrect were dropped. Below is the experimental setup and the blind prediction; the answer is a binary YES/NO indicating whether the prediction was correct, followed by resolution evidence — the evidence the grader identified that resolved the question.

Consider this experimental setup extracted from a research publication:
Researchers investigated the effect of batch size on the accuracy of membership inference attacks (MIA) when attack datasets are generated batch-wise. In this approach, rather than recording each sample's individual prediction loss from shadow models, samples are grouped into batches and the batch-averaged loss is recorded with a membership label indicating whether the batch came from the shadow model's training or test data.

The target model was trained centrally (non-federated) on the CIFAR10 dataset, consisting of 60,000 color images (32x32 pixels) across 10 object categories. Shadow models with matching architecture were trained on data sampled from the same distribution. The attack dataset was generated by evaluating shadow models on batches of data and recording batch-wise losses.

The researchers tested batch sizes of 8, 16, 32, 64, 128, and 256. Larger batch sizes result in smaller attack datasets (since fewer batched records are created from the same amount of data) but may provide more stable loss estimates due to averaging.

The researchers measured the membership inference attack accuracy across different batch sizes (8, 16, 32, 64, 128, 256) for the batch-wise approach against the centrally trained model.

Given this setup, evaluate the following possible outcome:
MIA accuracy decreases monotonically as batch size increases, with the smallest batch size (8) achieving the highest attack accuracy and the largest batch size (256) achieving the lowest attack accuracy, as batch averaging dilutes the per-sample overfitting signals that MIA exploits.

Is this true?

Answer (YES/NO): NO